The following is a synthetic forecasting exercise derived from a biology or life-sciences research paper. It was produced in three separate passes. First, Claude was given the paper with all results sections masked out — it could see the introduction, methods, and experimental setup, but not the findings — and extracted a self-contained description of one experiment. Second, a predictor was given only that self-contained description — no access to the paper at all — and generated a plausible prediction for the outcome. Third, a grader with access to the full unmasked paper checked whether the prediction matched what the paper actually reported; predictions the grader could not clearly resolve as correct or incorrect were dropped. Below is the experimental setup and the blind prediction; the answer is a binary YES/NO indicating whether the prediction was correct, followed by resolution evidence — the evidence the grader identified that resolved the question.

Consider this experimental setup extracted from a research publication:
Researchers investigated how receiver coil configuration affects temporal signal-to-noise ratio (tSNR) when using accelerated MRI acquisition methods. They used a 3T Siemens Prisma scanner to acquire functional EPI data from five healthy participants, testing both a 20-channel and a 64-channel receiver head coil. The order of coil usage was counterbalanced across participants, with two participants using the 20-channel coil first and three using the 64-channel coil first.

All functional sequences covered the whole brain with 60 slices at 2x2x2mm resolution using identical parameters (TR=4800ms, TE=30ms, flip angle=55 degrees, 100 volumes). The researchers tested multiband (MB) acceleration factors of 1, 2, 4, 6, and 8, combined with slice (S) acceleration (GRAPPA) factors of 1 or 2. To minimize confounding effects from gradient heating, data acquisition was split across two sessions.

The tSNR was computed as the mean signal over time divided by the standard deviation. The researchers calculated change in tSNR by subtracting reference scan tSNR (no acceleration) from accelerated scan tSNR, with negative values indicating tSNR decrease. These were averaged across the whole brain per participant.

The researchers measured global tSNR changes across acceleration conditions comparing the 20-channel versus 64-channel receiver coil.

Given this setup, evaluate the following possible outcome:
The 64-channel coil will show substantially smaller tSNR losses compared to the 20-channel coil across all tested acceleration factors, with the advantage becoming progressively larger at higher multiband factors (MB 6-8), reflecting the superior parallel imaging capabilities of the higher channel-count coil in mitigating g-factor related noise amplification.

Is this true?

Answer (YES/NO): NO